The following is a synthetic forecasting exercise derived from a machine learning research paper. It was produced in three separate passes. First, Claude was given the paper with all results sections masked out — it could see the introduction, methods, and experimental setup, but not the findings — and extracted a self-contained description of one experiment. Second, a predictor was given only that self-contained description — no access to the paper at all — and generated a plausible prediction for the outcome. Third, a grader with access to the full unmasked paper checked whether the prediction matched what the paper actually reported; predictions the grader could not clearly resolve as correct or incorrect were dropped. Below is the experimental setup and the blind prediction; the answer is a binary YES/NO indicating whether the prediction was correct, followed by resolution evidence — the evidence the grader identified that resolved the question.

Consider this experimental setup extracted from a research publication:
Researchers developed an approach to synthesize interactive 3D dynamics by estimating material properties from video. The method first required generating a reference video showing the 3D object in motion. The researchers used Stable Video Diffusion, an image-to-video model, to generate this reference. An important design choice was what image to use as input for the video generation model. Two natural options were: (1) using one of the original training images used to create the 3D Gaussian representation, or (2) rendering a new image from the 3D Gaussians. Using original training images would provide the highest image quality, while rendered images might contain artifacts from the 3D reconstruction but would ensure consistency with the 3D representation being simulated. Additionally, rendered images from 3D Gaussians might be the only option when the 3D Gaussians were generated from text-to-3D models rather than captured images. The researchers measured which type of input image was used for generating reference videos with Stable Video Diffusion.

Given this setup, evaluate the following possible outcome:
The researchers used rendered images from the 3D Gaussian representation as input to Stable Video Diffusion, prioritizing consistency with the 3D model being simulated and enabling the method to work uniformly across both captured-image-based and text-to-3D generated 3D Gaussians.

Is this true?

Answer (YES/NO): YES